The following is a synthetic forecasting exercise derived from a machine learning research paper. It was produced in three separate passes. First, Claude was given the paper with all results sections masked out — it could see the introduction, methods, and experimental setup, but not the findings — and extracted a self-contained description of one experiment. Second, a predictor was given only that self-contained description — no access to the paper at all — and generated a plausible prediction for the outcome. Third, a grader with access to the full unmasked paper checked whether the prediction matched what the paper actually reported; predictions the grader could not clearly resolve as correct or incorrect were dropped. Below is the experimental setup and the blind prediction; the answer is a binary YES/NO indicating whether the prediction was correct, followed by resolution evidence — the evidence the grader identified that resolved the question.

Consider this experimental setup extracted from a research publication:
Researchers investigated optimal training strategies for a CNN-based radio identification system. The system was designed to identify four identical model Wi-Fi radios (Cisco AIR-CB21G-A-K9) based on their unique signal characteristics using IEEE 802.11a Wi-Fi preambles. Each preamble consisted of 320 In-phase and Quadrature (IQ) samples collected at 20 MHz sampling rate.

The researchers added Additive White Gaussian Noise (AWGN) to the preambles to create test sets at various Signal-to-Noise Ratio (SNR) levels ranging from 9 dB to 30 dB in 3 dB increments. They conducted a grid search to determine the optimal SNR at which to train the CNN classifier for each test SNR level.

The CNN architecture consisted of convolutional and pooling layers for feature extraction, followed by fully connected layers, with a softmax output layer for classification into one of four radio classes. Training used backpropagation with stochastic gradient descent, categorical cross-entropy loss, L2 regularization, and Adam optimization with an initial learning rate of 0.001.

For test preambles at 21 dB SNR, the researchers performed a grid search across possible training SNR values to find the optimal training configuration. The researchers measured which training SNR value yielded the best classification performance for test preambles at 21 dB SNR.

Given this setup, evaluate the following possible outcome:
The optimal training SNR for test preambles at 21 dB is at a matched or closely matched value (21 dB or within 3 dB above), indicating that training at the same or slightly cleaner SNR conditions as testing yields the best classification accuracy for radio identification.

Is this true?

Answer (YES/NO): NO